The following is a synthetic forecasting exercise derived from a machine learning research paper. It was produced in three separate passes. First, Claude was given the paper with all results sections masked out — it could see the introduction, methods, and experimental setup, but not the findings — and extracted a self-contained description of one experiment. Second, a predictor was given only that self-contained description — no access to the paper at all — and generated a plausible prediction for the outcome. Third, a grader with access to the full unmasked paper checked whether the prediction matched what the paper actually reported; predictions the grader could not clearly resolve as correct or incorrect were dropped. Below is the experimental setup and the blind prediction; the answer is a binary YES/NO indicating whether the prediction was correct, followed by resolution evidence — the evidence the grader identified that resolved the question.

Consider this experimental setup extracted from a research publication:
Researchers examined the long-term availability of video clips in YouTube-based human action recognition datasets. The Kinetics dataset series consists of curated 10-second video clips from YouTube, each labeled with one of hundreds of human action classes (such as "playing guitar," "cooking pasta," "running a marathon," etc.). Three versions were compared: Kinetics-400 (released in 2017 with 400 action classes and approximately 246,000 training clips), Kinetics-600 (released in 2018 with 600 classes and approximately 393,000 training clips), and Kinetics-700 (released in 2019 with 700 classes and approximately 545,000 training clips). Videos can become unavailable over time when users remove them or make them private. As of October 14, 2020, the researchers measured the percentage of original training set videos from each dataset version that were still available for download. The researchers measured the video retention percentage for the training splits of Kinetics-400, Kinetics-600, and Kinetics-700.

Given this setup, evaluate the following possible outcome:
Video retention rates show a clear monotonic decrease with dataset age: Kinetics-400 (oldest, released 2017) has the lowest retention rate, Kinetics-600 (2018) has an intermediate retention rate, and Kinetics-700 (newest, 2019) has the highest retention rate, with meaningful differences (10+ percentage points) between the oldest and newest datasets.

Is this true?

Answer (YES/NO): NO